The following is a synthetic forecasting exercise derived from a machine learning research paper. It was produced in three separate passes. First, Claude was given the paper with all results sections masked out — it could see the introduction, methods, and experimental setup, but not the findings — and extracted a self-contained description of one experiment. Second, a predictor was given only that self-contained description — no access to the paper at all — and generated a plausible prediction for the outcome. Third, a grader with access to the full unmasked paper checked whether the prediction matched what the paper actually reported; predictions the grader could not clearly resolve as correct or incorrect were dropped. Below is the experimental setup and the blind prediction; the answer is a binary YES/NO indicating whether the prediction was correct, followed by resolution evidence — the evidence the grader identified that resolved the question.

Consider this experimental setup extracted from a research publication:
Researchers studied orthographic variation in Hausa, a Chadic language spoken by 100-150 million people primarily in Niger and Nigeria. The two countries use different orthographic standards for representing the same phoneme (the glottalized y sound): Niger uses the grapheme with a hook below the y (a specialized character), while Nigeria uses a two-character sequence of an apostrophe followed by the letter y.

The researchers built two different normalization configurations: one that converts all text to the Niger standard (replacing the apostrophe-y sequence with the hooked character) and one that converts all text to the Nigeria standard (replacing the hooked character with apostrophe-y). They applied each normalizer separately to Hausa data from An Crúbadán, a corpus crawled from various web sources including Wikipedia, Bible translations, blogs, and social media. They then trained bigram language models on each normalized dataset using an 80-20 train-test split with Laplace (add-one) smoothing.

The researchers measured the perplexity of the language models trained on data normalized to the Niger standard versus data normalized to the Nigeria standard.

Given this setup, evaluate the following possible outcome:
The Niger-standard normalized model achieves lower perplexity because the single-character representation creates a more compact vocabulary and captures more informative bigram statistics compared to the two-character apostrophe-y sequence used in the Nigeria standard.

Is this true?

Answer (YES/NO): NO